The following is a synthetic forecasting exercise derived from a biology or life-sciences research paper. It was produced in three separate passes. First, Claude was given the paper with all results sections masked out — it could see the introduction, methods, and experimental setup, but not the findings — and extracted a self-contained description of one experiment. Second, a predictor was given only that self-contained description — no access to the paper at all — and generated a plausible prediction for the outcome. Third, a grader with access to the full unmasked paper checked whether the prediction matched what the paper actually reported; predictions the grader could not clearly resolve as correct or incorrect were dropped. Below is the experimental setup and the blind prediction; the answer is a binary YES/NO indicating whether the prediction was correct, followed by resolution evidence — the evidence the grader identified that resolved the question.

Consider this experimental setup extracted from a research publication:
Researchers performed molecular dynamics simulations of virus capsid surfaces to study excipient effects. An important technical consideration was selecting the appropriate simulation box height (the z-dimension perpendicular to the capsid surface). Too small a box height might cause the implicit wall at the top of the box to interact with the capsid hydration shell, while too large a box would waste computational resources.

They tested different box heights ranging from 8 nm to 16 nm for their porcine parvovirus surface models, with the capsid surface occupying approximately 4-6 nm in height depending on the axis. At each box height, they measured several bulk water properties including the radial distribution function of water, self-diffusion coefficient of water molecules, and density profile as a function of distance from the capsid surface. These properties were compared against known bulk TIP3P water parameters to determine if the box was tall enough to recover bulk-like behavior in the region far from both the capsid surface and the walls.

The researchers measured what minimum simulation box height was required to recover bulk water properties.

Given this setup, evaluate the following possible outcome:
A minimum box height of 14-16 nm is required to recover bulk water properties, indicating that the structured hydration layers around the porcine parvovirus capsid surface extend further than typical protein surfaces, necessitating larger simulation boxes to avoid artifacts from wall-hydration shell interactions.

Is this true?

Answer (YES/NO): NO